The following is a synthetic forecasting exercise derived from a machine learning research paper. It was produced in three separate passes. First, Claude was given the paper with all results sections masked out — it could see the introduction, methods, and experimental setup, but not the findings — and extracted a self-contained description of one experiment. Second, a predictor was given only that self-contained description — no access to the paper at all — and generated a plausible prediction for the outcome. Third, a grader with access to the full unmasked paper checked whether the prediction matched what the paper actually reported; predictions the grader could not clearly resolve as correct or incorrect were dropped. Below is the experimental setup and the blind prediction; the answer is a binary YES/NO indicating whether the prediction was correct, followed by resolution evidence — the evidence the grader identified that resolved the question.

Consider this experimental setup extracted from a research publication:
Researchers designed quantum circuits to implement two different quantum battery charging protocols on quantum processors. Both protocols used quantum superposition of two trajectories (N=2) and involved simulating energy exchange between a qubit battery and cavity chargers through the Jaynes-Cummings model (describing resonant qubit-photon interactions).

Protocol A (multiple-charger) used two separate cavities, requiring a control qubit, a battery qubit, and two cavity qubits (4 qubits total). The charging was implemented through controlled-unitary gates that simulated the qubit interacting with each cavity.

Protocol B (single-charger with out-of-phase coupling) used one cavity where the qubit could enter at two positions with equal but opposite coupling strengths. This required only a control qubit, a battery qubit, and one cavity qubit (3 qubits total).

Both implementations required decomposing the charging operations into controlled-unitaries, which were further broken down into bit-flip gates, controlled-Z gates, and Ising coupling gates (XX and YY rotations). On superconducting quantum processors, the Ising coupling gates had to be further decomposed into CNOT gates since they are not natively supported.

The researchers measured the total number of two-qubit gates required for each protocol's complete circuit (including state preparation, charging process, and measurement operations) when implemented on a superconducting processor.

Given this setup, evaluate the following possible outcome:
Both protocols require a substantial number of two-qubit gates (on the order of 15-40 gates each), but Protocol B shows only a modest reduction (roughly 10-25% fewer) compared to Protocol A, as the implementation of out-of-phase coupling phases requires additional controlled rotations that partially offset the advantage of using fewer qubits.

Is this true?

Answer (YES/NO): NO